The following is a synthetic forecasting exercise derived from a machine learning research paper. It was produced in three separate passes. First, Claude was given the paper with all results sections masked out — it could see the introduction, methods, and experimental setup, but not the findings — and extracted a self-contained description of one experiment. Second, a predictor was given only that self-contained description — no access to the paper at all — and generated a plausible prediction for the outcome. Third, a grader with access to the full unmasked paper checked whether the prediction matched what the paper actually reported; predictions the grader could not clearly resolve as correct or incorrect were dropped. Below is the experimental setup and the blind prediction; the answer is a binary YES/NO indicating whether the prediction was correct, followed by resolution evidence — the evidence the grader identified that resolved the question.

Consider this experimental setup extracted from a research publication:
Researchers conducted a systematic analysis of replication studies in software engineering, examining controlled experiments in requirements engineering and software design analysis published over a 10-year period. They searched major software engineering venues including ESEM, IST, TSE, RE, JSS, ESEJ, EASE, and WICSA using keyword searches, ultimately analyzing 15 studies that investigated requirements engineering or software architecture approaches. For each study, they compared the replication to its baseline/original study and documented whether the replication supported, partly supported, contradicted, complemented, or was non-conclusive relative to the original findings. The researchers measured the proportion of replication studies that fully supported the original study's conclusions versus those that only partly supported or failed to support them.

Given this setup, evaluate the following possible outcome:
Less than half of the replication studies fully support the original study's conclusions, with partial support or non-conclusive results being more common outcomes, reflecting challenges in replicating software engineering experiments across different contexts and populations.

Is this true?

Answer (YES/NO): YES